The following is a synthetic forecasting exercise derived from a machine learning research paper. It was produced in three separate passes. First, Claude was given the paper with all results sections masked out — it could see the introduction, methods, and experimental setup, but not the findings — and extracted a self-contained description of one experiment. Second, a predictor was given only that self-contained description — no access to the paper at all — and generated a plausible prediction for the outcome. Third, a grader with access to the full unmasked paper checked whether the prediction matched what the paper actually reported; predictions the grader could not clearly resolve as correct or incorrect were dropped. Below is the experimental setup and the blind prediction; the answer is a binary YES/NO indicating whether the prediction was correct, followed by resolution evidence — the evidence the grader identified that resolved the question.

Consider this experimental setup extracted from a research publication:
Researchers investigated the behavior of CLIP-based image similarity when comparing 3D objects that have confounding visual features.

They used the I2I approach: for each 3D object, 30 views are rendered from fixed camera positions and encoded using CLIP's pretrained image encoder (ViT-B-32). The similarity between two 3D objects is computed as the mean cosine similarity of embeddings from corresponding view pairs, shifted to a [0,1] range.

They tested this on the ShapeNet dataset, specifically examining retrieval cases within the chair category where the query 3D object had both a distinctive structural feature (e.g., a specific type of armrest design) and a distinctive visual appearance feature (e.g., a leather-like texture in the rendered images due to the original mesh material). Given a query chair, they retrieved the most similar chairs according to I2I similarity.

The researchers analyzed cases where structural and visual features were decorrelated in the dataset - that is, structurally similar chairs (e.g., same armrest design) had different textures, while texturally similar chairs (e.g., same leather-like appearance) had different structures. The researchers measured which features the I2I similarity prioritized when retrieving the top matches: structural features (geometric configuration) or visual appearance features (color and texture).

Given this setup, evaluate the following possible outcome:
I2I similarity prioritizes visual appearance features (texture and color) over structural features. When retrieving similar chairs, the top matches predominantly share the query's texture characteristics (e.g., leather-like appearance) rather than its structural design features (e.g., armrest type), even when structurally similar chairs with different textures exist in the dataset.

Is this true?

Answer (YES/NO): YES